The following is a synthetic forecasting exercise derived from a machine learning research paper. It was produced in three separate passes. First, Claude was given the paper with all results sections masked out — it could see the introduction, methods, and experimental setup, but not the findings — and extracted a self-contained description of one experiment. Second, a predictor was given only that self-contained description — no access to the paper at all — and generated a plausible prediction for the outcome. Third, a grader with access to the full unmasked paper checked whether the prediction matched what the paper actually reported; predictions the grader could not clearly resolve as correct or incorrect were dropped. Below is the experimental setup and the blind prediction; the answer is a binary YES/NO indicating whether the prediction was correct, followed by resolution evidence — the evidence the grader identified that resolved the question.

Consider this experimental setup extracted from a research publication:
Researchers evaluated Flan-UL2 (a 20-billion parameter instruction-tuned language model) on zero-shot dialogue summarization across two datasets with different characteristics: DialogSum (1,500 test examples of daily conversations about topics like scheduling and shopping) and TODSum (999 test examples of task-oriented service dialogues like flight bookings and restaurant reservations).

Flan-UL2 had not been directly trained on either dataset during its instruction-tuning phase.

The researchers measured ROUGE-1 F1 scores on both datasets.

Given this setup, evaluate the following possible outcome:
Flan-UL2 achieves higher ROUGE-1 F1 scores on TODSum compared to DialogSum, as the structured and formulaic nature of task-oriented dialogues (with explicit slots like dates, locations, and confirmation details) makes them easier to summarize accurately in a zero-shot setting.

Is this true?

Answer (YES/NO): YES